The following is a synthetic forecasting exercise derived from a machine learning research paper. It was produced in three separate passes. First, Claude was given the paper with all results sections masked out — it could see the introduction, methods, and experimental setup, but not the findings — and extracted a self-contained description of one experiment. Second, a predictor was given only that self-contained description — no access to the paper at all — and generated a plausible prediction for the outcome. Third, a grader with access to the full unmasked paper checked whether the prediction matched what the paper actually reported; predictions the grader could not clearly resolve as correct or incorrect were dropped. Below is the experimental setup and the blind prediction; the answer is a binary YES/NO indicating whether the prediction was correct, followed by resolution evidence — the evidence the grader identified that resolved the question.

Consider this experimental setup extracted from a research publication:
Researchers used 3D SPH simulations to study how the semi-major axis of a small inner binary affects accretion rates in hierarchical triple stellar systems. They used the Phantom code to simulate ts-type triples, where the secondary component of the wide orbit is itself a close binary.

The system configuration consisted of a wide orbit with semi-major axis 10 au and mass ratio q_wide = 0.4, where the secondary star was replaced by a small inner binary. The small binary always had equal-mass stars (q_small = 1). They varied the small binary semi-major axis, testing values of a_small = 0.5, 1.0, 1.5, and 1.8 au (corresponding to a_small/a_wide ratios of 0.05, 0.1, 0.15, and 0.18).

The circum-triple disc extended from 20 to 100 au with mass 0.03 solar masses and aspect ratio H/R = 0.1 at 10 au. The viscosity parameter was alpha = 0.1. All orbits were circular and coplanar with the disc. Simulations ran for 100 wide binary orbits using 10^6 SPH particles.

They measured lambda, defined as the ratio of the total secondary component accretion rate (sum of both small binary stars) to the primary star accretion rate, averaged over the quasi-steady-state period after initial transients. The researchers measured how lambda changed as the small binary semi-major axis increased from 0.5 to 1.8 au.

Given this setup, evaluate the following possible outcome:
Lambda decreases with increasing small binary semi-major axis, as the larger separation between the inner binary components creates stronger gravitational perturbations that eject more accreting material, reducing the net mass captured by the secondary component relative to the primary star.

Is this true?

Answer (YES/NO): NO